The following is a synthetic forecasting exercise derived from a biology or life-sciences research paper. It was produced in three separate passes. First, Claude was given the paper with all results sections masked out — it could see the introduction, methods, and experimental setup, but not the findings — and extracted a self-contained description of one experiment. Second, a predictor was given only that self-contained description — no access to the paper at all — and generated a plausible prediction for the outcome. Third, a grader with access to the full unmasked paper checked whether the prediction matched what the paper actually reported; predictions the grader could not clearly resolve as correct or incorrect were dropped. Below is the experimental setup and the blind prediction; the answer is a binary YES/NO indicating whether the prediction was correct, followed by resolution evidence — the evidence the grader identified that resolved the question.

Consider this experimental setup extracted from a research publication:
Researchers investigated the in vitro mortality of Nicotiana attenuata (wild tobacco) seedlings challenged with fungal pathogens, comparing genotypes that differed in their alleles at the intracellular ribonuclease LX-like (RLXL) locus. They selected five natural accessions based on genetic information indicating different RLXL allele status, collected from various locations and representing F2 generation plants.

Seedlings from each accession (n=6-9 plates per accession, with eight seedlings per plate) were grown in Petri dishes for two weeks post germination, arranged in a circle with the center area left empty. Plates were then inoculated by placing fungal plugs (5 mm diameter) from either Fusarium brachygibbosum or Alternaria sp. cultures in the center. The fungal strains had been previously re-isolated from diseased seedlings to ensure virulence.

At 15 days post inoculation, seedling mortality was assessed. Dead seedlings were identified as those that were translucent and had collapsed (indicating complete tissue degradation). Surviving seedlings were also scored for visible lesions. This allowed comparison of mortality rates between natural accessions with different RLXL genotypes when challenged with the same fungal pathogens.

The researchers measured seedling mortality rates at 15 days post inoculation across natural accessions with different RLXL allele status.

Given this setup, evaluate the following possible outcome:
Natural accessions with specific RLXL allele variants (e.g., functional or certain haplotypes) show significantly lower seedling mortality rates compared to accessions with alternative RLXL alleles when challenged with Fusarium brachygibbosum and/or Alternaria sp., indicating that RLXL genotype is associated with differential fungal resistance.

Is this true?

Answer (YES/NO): YES